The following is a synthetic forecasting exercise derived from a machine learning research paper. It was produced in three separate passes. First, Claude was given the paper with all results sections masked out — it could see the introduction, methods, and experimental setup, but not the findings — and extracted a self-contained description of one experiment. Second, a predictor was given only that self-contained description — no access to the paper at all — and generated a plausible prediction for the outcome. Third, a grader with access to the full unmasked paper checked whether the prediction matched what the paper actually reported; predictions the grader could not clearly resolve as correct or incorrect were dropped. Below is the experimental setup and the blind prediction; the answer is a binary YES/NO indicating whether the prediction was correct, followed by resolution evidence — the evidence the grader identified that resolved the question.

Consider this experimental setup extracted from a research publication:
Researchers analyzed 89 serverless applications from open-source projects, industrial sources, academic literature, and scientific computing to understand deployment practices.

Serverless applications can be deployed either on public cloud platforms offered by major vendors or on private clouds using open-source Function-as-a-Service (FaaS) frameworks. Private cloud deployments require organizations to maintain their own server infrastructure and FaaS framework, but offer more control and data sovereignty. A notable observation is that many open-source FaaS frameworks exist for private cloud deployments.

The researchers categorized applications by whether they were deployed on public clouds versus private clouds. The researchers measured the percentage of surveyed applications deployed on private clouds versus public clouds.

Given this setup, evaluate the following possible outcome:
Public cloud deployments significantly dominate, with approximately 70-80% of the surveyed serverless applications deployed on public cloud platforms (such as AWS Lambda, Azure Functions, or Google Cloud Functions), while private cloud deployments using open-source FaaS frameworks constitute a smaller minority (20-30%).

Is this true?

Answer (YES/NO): NO